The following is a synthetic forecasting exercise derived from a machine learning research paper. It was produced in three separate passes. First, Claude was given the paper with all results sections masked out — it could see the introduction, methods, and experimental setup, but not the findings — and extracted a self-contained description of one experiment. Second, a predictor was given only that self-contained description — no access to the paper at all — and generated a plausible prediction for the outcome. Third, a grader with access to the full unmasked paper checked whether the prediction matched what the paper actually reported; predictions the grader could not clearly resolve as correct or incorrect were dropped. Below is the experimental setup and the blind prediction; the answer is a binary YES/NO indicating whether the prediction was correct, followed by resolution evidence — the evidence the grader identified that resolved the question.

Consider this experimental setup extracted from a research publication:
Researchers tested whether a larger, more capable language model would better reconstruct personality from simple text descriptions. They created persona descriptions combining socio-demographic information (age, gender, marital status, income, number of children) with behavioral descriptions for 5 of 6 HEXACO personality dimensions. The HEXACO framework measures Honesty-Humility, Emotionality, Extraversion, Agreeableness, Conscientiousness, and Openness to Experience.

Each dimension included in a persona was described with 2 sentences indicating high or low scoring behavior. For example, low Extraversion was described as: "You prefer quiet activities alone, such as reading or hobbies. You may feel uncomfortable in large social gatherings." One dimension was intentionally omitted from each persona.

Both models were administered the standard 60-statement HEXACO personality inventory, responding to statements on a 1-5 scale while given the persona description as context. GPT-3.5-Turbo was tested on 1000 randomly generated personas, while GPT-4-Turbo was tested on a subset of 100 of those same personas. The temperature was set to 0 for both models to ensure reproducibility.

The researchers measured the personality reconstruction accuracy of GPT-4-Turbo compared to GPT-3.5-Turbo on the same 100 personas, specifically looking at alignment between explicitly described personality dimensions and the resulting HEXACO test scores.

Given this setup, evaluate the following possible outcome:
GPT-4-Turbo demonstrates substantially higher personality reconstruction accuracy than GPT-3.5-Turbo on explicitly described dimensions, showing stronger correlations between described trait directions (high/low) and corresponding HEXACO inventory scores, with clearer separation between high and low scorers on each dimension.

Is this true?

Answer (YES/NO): NO